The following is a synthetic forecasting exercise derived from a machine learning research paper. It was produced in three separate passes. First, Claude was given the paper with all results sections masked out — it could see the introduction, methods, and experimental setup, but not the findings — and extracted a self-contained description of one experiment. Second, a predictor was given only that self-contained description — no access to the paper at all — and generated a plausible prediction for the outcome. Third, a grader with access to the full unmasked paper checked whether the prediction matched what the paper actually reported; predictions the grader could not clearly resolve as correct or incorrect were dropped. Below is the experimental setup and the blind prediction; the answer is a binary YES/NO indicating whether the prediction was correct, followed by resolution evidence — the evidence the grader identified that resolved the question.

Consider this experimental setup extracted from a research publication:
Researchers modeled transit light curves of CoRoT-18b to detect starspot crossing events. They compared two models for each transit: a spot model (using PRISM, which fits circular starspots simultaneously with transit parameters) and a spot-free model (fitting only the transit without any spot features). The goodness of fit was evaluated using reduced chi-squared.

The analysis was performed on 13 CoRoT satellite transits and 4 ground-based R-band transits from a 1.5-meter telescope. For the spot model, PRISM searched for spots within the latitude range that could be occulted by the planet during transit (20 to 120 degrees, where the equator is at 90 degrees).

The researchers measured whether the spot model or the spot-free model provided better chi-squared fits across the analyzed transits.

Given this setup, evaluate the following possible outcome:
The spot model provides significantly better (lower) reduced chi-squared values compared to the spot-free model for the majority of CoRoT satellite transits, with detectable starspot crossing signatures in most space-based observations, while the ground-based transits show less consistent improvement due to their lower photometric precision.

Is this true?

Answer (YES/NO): NO